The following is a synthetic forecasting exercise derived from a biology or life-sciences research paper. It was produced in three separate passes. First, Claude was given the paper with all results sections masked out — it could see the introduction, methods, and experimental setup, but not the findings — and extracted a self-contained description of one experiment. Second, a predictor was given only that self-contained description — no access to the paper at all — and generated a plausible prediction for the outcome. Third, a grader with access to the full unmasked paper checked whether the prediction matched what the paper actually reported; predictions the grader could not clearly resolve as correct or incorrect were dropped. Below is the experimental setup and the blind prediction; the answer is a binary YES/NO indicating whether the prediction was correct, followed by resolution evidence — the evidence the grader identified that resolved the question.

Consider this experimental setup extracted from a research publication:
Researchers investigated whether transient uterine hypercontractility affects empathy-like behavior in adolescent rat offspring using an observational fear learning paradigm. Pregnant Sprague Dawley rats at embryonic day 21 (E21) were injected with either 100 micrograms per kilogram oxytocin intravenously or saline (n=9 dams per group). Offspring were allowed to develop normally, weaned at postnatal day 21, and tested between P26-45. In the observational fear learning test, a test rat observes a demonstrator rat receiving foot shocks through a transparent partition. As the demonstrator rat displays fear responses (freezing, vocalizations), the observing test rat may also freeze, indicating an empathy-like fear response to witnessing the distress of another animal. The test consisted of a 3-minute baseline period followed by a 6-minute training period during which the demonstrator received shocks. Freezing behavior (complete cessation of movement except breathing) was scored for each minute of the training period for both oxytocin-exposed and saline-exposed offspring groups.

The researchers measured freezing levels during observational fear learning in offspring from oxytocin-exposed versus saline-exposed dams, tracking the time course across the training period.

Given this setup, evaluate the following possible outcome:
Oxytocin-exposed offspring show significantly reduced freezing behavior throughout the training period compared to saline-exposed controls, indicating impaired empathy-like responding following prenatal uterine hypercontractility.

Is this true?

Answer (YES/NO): NO